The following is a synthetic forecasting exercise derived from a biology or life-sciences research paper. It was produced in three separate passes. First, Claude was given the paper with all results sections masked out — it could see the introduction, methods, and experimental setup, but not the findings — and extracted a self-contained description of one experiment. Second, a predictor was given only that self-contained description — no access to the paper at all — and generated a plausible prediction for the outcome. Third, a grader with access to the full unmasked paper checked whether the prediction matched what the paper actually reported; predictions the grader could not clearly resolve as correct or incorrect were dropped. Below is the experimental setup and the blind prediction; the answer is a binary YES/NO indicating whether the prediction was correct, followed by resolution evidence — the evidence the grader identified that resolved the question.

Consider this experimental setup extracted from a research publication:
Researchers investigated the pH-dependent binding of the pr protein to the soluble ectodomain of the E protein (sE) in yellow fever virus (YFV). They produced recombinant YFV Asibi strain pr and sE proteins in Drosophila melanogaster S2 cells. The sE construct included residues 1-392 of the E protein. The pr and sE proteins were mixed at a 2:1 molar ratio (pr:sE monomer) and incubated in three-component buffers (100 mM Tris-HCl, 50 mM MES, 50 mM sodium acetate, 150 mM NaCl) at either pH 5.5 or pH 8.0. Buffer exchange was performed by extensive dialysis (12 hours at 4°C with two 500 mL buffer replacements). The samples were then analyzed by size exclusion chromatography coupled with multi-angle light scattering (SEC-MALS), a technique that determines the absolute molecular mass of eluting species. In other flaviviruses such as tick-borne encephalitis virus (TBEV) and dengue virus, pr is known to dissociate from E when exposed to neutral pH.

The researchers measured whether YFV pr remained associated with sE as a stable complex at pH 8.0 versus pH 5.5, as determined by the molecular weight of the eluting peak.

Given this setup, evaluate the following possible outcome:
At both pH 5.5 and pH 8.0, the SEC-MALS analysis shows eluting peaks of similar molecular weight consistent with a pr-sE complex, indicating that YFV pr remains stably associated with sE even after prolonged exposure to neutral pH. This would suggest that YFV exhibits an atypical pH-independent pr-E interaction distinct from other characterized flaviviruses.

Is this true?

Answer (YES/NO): YES